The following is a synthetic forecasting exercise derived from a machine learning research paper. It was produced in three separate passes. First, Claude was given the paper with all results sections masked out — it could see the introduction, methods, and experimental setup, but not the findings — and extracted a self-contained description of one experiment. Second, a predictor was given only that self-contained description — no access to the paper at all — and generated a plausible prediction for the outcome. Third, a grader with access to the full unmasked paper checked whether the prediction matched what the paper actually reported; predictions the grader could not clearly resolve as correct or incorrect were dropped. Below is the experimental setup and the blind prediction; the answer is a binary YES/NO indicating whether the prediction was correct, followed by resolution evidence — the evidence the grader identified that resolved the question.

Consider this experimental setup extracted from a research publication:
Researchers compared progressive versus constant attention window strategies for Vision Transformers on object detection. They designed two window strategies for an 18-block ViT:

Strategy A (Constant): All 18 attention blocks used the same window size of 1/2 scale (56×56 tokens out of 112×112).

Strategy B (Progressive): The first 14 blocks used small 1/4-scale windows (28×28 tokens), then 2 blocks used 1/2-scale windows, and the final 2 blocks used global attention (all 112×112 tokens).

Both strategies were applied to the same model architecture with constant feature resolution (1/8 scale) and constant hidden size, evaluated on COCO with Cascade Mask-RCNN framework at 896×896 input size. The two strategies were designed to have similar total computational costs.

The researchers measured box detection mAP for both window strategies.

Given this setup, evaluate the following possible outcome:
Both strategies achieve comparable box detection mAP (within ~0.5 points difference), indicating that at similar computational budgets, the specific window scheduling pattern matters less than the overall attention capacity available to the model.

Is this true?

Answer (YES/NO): YES